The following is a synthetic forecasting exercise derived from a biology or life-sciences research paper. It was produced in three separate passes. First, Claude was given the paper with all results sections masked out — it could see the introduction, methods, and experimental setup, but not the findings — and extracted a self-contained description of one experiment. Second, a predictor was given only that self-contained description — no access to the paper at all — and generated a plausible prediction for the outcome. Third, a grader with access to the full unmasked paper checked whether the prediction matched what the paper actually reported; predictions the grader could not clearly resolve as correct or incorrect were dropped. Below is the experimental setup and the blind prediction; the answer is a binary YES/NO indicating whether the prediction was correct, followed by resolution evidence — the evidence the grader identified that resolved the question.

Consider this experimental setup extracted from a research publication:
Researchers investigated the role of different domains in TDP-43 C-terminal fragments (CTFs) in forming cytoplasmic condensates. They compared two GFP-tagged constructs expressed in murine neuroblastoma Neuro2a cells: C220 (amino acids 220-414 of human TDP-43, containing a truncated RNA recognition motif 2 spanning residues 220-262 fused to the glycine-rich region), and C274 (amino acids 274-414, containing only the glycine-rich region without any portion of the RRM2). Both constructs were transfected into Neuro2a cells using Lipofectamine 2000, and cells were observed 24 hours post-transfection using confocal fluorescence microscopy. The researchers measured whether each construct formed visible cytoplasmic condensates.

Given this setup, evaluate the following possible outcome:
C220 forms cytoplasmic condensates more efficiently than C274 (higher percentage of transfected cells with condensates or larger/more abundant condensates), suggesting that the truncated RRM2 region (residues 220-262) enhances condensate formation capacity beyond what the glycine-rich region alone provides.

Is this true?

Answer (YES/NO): YES